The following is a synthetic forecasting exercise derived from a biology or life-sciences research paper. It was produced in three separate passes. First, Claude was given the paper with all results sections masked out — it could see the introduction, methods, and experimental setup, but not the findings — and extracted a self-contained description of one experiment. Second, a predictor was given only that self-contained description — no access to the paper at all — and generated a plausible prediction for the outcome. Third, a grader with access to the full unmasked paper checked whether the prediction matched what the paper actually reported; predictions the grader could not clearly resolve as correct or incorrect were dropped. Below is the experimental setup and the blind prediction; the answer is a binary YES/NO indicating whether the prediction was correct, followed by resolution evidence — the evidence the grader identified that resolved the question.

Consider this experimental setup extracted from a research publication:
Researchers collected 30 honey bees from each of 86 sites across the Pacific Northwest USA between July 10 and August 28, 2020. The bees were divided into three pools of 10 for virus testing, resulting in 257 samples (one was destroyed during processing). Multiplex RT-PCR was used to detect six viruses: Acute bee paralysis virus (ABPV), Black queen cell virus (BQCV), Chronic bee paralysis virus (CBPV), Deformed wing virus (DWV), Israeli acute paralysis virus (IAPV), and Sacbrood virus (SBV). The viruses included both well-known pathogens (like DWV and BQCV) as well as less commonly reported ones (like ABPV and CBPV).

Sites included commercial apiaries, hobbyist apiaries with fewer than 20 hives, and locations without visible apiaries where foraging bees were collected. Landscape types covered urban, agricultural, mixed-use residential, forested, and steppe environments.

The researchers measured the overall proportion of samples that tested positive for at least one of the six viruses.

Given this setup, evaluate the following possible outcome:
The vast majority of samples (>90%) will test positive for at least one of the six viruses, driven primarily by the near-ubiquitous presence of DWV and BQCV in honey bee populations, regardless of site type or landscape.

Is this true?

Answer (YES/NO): NO